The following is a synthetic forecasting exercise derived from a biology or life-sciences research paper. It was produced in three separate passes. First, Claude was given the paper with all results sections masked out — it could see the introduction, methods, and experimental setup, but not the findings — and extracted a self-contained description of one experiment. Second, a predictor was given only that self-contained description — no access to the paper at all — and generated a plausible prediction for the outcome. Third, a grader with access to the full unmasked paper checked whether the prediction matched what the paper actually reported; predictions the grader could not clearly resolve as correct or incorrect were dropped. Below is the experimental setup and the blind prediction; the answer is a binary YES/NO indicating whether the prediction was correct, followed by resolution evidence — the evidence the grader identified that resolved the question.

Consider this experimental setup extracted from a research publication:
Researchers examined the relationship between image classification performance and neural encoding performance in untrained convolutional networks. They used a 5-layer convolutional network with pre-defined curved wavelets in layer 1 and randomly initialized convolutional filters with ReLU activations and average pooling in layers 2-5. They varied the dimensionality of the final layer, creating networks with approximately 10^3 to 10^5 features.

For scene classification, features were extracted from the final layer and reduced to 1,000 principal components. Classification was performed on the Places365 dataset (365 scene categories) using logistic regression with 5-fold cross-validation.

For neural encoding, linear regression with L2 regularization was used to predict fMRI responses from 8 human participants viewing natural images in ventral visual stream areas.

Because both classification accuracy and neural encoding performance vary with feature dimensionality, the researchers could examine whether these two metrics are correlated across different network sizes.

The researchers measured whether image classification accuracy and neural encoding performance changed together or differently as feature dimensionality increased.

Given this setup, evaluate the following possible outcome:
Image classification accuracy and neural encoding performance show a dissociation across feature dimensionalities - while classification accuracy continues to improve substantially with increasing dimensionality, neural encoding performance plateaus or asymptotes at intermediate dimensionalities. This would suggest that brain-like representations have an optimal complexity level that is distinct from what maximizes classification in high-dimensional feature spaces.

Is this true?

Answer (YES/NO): NO